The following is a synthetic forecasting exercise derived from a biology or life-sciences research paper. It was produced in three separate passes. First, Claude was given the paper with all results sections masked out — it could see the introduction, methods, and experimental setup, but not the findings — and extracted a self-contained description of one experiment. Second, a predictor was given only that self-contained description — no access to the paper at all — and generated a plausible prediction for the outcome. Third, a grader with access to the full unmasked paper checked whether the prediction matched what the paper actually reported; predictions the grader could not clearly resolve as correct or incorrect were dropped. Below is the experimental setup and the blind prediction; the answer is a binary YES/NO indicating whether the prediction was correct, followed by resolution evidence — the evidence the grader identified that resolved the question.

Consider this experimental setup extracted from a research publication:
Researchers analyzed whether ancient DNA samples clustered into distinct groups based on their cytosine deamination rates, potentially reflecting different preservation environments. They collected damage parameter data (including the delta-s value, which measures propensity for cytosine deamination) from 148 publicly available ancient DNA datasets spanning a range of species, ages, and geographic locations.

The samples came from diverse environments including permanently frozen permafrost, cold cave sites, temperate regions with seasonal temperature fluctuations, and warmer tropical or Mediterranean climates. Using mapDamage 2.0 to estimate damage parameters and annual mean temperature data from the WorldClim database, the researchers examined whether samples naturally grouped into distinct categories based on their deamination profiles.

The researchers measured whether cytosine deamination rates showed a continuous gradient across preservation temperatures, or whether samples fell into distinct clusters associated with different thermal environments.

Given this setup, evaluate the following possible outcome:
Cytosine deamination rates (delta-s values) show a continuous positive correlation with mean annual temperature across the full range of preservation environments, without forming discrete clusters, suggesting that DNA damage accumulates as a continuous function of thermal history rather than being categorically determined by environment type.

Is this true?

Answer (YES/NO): NO